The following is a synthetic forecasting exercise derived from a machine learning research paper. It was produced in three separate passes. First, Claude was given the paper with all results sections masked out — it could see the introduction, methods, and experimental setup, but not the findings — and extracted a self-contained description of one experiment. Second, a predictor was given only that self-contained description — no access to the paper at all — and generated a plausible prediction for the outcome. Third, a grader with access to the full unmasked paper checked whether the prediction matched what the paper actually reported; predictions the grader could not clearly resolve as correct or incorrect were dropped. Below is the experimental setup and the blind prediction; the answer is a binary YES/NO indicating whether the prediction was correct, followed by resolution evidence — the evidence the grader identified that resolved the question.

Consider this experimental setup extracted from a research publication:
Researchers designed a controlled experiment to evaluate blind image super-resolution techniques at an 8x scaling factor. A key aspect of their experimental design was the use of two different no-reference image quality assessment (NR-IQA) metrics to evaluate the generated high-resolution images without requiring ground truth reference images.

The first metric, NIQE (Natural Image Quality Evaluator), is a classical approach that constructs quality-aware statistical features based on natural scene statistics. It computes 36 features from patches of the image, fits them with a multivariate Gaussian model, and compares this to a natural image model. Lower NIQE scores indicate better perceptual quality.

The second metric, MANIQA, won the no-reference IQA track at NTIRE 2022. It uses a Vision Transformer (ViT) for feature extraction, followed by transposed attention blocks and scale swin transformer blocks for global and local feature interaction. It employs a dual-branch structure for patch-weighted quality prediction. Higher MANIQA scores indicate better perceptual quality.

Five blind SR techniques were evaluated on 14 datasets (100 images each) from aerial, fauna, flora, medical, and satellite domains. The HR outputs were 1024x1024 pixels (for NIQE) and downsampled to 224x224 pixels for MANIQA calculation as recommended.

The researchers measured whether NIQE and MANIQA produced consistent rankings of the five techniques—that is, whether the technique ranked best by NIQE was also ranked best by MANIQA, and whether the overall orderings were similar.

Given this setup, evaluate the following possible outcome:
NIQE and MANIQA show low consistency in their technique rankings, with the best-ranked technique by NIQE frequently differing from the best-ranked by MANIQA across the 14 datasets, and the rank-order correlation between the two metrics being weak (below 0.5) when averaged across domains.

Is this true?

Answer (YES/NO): NO